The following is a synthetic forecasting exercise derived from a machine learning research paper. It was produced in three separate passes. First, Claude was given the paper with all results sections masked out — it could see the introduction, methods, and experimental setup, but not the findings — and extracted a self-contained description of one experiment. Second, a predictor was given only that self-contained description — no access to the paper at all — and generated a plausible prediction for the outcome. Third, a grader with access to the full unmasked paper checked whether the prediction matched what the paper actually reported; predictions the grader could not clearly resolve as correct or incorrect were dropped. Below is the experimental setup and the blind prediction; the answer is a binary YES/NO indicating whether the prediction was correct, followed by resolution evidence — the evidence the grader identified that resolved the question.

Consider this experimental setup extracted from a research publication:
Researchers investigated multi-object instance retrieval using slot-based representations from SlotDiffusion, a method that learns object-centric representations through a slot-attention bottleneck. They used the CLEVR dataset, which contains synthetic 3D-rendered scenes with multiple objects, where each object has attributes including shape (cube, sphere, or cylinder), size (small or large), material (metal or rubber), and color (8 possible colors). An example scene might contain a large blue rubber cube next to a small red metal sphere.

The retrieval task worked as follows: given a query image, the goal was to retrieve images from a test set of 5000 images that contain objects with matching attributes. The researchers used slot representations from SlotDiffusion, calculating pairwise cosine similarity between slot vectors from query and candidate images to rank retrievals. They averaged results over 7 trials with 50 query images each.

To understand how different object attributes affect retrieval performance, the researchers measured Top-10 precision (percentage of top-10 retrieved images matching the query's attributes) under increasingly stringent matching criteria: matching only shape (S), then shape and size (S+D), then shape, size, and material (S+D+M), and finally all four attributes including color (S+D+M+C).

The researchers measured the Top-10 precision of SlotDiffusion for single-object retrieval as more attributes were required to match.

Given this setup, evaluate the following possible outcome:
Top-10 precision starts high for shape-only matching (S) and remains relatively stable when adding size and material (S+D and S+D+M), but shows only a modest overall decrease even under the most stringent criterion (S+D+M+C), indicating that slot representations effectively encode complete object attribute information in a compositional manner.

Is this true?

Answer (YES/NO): NO